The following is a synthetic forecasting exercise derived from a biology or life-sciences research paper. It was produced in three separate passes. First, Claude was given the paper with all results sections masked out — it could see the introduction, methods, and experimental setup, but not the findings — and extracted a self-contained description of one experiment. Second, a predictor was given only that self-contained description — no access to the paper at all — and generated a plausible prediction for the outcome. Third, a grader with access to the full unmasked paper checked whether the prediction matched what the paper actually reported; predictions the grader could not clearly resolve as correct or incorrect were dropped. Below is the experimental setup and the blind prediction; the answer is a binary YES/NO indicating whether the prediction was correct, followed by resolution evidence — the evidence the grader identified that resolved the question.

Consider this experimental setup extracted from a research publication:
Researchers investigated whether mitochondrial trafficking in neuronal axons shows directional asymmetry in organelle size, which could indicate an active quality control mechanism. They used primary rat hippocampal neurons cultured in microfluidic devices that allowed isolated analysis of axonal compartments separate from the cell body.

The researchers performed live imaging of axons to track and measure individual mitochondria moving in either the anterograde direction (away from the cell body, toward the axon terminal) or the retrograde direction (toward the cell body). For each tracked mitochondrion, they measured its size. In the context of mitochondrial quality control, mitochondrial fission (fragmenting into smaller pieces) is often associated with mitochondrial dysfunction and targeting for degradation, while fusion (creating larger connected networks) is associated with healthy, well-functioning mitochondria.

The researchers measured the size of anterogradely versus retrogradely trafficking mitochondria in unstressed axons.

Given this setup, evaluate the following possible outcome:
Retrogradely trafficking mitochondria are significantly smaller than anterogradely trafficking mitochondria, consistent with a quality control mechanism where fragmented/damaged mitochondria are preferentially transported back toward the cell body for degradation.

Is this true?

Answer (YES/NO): YES